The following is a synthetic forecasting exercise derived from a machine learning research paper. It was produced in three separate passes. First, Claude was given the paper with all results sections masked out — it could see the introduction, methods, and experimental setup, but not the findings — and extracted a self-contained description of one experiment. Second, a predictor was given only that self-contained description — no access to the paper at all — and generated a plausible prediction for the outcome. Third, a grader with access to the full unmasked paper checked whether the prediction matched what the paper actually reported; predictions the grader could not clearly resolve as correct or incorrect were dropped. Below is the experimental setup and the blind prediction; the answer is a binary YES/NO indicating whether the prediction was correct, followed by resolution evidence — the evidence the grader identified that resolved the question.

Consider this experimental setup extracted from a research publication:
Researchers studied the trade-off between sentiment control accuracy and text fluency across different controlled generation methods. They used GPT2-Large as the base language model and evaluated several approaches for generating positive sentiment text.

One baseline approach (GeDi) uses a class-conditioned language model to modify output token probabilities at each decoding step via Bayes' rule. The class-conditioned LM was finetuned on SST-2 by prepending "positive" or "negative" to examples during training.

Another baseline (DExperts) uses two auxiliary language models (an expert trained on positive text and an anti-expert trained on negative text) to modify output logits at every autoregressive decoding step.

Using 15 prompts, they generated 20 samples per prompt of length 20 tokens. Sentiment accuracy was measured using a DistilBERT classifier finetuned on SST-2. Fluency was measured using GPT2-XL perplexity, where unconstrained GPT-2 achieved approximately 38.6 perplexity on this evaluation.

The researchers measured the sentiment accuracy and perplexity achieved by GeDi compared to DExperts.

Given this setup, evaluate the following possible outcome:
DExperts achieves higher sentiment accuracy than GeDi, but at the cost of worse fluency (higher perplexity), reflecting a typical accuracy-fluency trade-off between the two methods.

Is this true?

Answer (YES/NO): NO